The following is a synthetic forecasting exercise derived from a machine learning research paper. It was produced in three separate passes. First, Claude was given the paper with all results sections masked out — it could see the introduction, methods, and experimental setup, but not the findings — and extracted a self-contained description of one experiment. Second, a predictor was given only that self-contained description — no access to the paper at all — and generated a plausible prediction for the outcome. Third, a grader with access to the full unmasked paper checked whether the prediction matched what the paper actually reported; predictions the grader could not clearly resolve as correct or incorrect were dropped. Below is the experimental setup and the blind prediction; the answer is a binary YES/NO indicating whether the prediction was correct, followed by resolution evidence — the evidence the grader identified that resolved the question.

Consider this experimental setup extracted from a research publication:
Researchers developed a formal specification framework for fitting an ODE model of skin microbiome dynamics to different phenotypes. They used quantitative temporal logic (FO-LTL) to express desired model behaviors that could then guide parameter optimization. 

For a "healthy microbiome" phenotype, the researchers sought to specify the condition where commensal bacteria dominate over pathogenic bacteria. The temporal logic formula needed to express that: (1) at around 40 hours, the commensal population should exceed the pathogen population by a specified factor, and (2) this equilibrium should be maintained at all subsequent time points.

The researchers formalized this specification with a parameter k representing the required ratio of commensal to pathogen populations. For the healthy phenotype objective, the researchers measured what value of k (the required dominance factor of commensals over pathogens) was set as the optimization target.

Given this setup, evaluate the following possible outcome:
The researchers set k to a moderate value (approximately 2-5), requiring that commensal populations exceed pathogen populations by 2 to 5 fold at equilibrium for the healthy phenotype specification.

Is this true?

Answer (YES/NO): NO